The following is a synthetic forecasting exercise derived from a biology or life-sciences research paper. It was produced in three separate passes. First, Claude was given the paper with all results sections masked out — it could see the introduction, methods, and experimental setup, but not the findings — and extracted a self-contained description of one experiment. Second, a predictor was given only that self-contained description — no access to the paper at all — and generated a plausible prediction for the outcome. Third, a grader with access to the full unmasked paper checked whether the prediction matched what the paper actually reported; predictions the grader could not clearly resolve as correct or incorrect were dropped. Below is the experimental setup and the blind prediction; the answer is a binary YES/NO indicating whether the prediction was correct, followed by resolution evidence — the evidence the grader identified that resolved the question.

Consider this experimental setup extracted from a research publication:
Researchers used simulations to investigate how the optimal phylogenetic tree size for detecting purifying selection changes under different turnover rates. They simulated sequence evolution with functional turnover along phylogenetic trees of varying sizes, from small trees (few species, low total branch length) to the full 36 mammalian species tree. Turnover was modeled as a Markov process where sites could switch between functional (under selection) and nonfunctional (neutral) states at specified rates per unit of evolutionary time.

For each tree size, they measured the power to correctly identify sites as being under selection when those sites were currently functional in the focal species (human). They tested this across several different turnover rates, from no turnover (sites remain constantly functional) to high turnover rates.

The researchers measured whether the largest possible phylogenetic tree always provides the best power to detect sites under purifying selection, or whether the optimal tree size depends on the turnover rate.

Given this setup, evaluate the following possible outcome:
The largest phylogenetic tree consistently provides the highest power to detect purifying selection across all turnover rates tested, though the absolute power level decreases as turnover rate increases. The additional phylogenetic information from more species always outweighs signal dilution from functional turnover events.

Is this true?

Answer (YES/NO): NO